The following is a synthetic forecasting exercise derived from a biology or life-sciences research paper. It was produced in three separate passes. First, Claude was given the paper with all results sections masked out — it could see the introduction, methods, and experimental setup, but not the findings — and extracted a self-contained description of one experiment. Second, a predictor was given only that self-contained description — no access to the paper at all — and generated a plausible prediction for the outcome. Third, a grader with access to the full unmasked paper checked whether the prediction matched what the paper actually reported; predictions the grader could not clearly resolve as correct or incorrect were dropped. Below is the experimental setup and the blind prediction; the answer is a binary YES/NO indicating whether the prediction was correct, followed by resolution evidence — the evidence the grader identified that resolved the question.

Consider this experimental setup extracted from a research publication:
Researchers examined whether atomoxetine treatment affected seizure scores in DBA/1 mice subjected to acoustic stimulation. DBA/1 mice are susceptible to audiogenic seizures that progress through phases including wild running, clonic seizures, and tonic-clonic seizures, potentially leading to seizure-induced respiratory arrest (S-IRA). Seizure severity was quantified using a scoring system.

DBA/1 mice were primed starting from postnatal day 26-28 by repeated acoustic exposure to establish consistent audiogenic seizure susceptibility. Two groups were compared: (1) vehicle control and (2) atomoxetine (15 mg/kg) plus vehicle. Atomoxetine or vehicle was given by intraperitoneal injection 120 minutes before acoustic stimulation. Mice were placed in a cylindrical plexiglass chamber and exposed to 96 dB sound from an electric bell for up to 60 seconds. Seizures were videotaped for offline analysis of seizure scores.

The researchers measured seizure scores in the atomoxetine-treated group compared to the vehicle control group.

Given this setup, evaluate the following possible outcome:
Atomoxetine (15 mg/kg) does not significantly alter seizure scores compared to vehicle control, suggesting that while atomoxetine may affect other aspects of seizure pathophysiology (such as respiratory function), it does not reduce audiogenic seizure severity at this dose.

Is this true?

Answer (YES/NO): NO